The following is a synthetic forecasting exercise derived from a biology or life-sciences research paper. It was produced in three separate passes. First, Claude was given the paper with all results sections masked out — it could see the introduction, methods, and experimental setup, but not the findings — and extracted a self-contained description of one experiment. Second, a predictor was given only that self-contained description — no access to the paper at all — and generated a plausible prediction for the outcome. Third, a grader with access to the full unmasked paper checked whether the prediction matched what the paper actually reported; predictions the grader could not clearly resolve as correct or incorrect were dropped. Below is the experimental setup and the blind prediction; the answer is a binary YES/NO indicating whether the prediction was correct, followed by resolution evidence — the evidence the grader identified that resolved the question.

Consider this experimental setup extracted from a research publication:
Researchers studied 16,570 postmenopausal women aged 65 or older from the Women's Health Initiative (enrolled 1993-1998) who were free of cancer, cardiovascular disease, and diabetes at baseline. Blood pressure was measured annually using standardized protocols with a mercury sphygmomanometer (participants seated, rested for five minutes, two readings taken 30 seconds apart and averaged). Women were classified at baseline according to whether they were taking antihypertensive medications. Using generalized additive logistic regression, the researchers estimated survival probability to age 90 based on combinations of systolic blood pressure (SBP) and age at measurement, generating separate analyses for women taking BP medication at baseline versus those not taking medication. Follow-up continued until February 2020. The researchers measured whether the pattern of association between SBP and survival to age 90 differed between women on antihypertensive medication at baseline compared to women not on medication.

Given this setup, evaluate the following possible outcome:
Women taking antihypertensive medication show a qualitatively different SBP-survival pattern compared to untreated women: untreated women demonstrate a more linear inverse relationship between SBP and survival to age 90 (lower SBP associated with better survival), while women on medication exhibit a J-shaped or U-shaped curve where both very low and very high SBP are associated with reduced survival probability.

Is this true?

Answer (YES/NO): NO